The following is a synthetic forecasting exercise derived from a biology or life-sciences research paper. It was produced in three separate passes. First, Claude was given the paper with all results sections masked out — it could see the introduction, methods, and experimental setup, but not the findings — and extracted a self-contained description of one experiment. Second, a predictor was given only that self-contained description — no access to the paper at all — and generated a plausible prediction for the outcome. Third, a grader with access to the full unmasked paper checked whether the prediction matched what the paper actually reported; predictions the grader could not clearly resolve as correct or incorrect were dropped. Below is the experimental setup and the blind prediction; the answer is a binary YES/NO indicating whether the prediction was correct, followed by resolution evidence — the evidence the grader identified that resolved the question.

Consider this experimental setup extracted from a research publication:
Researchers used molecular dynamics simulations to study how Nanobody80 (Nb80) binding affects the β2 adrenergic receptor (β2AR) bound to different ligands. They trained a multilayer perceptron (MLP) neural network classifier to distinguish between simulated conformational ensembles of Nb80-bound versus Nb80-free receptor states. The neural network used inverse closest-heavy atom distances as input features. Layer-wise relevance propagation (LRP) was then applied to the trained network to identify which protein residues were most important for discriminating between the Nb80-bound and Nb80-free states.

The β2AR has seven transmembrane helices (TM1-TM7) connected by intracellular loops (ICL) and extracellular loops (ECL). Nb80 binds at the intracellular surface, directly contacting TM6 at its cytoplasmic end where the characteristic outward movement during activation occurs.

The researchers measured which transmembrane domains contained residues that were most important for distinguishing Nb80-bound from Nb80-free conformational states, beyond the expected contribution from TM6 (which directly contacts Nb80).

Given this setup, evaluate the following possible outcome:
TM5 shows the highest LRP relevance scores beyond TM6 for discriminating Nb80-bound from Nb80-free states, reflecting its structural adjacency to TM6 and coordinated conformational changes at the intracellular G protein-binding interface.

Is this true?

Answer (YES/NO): NO